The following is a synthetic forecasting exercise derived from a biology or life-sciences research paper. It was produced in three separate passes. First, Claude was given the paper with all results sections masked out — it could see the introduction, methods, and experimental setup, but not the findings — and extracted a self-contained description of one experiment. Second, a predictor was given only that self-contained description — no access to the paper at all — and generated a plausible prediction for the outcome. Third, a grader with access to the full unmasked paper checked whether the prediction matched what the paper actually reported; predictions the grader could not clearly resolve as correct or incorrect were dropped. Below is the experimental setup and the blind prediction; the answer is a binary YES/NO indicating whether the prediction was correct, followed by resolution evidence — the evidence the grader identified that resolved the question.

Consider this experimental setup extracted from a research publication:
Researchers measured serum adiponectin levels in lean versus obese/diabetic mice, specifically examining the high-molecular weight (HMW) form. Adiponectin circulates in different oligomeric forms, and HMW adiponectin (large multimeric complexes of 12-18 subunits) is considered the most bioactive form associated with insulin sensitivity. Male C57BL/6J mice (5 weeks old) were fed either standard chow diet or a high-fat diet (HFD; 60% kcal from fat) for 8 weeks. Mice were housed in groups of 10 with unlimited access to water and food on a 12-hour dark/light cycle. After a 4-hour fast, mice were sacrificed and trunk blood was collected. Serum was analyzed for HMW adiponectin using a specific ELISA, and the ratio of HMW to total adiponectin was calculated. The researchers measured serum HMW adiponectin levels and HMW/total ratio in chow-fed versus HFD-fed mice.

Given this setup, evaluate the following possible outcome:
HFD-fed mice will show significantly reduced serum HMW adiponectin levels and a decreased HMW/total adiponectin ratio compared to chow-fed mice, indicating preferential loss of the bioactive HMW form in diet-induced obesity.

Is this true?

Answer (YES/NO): YES